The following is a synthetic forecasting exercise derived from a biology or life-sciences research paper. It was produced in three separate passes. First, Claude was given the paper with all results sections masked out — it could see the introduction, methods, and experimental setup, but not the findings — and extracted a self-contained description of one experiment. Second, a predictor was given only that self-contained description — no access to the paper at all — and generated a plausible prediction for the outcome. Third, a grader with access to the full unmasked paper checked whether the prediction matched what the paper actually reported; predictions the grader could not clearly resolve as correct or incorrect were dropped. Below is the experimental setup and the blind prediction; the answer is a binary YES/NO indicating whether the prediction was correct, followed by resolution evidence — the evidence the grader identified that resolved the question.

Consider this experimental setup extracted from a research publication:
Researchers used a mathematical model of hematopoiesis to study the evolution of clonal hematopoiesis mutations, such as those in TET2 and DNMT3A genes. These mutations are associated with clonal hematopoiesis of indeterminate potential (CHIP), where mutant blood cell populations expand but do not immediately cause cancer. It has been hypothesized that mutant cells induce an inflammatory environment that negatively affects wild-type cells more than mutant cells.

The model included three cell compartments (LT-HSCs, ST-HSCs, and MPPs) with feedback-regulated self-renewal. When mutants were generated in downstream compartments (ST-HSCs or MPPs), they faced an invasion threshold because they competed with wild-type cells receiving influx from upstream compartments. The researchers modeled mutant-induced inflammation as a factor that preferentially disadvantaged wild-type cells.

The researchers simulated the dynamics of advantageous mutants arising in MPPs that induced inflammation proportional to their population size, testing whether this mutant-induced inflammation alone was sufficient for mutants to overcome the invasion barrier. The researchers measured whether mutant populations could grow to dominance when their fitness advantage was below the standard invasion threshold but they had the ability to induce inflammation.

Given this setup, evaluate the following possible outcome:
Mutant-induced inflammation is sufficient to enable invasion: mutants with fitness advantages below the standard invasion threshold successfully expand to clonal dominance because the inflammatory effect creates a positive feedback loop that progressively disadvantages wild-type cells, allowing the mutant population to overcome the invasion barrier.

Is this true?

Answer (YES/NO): NO